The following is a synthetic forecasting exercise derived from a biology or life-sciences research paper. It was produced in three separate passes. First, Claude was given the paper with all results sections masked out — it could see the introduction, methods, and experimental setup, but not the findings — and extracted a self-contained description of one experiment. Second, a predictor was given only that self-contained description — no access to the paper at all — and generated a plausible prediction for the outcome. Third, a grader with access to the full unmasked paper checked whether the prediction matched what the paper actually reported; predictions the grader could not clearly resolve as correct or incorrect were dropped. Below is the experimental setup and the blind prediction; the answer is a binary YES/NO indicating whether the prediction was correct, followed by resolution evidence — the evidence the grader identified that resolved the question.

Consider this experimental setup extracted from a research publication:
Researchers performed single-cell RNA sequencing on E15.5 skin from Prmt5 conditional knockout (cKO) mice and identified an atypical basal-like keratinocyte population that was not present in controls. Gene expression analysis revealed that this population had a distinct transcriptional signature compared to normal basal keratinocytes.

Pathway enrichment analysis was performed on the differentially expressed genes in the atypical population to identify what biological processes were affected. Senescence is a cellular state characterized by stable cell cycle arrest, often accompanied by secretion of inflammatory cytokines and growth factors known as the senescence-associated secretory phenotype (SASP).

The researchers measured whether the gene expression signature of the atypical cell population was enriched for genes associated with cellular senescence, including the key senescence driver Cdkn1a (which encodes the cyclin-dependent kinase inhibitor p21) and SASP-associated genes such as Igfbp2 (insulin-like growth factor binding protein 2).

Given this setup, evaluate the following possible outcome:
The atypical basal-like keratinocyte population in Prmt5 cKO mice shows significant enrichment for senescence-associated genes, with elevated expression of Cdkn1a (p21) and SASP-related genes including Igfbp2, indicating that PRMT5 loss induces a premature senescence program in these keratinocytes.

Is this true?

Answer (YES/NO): YES